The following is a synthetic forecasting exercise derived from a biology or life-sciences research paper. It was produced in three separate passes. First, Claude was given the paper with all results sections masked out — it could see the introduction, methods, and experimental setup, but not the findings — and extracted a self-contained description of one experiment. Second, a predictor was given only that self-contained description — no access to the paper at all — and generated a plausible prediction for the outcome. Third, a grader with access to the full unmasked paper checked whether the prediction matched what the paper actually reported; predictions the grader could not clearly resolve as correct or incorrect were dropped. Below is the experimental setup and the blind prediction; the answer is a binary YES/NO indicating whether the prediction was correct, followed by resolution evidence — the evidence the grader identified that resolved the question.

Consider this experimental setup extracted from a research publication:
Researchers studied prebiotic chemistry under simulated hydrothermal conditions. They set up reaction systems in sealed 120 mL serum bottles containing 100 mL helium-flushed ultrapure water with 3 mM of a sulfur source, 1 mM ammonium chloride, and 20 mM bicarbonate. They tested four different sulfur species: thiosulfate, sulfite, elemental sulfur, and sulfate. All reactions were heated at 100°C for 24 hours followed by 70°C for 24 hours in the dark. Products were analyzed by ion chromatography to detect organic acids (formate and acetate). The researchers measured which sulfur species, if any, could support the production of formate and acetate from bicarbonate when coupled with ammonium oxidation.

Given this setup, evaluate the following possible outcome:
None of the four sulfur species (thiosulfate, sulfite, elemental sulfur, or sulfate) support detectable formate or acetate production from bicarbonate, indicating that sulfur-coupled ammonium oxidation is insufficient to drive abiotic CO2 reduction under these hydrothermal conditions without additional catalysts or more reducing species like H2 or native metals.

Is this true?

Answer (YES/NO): NO